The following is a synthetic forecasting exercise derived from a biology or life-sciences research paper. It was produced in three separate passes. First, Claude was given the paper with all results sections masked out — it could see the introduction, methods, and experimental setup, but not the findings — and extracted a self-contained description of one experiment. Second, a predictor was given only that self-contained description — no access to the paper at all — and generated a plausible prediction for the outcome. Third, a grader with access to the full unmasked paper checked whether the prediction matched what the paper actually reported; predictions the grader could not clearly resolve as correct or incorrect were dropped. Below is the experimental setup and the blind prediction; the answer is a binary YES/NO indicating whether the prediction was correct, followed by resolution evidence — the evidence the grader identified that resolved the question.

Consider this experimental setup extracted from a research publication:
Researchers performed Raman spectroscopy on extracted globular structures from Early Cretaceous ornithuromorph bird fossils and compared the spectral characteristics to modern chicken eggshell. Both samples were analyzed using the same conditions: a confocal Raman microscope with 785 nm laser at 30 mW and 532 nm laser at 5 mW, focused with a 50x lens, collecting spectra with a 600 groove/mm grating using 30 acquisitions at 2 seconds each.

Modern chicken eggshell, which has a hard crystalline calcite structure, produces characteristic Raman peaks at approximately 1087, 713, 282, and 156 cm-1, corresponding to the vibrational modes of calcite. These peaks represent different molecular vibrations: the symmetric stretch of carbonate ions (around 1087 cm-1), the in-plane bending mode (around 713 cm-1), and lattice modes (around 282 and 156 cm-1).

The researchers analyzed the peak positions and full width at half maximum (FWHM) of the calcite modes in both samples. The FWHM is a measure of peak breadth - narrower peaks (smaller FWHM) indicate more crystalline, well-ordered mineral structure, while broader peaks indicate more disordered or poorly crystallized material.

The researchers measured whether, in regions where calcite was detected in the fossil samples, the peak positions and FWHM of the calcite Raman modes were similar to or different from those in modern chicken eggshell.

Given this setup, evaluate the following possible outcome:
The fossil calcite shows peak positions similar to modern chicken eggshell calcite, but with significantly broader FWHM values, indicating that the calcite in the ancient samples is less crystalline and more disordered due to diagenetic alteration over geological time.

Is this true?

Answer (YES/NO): NO